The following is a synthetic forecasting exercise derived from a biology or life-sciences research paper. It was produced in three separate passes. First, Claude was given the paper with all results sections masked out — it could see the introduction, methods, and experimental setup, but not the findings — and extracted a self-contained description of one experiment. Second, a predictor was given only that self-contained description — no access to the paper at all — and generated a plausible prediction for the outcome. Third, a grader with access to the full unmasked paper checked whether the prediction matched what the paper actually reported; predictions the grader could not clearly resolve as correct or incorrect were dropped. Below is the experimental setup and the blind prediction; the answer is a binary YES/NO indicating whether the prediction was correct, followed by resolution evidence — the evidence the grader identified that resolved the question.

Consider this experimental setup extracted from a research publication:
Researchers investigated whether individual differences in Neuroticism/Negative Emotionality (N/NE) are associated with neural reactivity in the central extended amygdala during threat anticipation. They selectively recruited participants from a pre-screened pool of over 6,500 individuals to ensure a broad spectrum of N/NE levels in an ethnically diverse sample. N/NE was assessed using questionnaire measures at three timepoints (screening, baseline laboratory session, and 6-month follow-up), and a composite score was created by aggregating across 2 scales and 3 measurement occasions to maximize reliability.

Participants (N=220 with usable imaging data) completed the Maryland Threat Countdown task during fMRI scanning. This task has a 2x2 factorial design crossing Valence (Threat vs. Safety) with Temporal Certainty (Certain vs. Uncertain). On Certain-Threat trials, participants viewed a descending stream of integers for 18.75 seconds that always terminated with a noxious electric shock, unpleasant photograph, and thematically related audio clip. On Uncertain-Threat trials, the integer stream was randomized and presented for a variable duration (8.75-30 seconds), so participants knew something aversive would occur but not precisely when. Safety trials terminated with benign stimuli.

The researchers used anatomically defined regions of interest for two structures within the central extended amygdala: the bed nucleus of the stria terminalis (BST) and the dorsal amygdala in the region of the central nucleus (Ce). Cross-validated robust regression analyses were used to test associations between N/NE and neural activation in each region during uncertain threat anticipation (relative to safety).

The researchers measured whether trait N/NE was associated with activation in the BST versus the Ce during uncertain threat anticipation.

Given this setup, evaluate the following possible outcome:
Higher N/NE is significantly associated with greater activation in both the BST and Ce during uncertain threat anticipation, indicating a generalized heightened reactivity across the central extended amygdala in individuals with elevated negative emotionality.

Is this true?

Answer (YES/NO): NO